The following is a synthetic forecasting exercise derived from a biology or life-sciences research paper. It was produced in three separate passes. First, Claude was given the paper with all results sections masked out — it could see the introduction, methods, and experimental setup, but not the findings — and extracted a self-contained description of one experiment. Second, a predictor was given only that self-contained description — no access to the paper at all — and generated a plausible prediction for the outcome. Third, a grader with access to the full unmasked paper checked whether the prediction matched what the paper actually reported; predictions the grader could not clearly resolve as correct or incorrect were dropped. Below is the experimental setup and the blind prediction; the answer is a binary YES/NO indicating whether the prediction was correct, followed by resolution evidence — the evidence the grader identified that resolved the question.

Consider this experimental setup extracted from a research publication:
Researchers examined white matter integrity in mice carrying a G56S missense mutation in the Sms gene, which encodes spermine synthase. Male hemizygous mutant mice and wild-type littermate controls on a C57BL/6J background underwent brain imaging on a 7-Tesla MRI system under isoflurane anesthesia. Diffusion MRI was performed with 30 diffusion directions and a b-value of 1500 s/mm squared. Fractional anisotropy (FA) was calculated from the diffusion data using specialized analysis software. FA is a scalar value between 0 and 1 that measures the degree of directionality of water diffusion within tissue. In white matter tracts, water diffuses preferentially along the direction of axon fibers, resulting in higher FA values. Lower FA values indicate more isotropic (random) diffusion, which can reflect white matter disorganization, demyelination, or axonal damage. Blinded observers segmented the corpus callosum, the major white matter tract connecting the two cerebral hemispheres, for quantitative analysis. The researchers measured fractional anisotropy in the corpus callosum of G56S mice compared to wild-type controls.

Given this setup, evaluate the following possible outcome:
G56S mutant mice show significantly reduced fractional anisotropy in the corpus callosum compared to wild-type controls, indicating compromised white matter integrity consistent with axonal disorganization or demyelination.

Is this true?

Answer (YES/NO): YES